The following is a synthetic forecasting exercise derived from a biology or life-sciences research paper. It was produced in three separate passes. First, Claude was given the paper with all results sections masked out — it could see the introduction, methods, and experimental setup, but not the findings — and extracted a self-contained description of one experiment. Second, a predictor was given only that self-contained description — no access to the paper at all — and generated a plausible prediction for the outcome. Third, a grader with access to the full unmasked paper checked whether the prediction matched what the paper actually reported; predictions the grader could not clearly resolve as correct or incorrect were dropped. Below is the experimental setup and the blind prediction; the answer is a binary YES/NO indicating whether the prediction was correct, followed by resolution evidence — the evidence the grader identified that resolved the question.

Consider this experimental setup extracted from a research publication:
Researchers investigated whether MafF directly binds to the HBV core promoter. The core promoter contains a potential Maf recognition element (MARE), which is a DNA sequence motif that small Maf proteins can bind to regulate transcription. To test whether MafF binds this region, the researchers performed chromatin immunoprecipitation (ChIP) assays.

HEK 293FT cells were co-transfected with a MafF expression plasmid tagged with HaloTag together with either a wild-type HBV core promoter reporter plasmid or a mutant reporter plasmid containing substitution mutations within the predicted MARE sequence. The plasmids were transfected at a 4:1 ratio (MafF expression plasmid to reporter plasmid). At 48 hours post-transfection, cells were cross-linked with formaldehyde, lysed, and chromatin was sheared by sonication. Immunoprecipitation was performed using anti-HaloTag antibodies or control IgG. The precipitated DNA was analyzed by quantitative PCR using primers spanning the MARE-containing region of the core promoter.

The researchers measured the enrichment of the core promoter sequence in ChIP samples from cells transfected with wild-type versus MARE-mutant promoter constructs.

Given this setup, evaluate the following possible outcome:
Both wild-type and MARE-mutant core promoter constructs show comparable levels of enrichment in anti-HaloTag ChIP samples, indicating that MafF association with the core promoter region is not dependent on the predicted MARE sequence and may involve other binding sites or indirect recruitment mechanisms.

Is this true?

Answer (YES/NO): NO